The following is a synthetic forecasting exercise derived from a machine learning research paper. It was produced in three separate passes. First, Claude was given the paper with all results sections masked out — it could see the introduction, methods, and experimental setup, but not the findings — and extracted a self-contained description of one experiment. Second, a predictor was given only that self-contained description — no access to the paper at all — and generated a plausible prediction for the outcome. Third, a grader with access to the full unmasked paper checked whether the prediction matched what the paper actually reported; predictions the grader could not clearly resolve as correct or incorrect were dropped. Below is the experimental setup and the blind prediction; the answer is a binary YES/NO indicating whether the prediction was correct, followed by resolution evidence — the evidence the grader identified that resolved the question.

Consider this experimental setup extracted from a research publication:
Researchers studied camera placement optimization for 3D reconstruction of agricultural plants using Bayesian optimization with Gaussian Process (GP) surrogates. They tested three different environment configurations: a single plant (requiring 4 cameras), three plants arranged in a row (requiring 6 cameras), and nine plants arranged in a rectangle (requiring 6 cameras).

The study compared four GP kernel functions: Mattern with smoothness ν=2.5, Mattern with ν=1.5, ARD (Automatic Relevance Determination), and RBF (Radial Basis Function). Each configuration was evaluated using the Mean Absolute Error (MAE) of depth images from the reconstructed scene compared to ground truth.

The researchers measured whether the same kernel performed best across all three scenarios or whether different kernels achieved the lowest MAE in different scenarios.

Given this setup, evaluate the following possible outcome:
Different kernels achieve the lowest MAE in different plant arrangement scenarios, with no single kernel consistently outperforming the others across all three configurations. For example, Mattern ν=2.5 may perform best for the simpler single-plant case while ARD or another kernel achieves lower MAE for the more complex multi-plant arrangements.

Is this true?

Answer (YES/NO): YES